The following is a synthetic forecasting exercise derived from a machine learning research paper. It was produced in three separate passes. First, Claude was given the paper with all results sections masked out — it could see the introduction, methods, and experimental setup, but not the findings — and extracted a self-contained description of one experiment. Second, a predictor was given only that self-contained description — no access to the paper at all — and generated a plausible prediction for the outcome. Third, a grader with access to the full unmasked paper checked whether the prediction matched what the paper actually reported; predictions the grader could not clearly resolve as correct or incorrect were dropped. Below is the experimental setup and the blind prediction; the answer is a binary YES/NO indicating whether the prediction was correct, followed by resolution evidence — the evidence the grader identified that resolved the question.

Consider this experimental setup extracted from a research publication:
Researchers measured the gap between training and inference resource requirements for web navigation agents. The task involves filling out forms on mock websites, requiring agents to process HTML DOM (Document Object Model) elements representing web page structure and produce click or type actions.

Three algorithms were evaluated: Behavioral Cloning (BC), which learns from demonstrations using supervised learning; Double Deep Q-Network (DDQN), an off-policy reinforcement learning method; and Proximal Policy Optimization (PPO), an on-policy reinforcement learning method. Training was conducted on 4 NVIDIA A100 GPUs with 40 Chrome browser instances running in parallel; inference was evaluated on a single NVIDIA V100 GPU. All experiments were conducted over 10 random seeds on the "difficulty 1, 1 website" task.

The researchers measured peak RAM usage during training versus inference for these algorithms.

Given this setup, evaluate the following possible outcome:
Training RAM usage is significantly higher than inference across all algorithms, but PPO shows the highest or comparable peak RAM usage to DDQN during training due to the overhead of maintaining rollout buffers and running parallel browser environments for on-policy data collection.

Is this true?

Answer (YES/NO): YES